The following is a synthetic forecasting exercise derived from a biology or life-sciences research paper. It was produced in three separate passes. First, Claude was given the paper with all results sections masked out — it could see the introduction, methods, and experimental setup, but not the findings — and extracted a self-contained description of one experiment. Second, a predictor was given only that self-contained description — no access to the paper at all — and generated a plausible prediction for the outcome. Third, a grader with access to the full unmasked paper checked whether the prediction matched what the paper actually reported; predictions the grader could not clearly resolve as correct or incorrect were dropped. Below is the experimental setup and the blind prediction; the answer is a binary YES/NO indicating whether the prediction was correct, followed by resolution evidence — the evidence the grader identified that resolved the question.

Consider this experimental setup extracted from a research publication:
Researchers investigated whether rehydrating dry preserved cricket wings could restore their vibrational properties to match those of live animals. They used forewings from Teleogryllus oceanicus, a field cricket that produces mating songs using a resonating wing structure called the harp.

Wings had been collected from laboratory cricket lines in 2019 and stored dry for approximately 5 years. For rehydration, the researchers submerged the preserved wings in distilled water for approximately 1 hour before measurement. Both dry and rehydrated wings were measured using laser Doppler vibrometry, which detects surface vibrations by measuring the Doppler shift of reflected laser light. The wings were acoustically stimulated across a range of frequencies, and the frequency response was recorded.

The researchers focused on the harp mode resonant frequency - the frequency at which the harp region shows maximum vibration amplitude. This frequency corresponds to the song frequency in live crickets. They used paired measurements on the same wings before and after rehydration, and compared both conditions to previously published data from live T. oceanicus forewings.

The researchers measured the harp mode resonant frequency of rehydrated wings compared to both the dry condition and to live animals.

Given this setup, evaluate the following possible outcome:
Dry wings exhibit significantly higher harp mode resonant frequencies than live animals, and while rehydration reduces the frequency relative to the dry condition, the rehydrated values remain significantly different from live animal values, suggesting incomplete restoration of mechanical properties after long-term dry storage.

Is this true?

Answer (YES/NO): NO